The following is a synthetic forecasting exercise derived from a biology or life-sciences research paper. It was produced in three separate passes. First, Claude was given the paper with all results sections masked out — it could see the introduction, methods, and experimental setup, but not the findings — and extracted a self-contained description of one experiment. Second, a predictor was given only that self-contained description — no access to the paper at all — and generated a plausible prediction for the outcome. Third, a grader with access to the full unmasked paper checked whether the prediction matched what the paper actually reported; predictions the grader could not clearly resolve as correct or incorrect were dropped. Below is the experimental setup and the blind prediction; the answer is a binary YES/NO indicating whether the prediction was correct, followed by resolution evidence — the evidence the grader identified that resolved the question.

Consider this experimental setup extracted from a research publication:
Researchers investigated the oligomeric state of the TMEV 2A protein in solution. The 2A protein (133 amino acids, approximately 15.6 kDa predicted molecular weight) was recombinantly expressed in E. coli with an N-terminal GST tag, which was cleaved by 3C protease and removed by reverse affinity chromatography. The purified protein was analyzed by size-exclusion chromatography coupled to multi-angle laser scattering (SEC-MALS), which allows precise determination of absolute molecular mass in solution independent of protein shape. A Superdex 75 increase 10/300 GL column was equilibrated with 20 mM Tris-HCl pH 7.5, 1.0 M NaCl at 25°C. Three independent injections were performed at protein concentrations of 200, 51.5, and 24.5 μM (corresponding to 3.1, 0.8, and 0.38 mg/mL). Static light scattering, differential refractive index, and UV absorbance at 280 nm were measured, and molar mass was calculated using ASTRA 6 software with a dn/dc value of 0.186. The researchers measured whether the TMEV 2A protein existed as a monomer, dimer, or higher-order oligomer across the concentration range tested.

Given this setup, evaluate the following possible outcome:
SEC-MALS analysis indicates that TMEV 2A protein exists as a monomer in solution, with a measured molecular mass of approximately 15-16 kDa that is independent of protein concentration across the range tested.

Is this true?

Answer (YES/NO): NO